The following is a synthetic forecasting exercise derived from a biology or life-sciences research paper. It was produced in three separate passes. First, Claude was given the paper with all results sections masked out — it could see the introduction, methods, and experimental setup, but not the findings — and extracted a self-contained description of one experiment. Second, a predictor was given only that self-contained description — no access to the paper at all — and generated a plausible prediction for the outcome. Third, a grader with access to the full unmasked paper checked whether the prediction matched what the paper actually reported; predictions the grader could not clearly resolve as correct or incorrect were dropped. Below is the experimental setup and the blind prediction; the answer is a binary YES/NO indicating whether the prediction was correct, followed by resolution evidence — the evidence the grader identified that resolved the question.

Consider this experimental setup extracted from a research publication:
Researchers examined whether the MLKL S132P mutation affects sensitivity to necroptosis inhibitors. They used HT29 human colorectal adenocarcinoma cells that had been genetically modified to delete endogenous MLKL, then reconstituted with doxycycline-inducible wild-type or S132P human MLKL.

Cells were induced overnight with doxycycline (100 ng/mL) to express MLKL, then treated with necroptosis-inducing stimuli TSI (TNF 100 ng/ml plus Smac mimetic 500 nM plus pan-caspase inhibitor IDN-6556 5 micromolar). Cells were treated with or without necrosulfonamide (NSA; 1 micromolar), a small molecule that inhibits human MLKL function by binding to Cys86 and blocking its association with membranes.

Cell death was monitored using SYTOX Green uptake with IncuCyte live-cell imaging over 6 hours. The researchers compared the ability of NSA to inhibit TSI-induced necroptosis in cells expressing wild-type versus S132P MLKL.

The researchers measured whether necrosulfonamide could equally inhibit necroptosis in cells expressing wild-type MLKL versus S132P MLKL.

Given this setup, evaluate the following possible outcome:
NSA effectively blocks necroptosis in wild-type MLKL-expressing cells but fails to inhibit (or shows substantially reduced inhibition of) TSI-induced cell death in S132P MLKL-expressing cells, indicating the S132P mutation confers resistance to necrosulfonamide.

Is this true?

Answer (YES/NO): YES